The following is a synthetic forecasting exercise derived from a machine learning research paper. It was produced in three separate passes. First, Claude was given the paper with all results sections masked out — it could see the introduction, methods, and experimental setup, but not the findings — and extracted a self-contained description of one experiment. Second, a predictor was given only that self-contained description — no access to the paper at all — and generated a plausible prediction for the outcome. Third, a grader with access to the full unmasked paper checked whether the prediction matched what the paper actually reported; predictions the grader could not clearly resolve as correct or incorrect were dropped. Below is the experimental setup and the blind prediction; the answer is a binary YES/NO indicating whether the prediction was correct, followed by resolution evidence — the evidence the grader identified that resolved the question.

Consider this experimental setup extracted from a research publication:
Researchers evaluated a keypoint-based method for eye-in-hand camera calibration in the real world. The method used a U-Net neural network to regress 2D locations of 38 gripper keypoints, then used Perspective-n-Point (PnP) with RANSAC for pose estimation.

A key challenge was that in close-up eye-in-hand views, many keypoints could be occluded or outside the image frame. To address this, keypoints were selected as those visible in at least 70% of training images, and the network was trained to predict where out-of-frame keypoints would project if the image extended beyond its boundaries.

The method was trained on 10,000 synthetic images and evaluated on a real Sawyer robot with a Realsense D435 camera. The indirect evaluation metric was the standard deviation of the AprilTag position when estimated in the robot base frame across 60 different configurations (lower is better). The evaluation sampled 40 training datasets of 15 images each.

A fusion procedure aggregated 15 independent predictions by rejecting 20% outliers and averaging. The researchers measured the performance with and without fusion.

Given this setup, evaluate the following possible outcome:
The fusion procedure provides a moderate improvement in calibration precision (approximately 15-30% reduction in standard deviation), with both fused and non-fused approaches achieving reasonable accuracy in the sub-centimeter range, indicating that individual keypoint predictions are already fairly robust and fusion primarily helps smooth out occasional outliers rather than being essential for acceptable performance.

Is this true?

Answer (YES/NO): NO